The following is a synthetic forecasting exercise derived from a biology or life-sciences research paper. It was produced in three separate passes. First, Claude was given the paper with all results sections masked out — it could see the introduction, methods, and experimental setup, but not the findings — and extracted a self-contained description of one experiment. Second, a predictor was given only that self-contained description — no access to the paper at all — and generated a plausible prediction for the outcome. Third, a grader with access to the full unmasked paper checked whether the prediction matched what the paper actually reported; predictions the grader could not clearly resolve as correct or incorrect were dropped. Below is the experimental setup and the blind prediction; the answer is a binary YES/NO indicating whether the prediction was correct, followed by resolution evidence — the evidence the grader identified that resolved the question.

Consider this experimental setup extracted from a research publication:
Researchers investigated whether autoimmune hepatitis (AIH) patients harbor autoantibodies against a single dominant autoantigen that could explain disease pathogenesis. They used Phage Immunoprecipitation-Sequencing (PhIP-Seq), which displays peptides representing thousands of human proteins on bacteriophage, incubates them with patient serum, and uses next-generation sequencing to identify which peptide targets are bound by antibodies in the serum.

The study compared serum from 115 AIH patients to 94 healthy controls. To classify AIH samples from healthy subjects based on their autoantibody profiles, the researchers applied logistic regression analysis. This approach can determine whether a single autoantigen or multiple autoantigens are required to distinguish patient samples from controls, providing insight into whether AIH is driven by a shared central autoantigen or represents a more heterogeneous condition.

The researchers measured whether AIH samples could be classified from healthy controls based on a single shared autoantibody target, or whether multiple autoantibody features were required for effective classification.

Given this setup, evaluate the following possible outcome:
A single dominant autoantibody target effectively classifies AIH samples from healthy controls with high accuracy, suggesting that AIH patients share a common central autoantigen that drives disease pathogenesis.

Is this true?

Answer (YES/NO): NO